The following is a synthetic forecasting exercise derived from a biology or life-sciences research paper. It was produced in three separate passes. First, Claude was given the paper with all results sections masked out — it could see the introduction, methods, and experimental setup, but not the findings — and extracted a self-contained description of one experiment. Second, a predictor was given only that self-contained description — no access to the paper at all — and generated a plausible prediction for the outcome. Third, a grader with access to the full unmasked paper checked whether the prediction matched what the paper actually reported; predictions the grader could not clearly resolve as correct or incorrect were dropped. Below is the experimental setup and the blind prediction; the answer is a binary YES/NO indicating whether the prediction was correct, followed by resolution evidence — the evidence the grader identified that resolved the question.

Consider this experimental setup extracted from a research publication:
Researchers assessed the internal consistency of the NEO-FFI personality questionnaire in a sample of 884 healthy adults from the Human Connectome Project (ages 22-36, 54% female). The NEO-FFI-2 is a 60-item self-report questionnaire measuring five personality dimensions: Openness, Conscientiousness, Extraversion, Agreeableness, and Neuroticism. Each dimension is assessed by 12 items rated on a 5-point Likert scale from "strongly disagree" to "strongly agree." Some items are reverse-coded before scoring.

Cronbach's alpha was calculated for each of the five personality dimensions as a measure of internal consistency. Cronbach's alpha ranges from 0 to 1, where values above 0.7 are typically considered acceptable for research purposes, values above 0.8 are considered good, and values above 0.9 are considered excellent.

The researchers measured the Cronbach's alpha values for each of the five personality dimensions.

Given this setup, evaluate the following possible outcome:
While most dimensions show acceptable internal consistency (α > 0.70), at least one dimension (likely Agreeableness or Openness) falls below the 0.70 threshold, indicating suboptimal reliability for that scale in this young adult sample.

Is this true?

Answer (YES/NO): NO